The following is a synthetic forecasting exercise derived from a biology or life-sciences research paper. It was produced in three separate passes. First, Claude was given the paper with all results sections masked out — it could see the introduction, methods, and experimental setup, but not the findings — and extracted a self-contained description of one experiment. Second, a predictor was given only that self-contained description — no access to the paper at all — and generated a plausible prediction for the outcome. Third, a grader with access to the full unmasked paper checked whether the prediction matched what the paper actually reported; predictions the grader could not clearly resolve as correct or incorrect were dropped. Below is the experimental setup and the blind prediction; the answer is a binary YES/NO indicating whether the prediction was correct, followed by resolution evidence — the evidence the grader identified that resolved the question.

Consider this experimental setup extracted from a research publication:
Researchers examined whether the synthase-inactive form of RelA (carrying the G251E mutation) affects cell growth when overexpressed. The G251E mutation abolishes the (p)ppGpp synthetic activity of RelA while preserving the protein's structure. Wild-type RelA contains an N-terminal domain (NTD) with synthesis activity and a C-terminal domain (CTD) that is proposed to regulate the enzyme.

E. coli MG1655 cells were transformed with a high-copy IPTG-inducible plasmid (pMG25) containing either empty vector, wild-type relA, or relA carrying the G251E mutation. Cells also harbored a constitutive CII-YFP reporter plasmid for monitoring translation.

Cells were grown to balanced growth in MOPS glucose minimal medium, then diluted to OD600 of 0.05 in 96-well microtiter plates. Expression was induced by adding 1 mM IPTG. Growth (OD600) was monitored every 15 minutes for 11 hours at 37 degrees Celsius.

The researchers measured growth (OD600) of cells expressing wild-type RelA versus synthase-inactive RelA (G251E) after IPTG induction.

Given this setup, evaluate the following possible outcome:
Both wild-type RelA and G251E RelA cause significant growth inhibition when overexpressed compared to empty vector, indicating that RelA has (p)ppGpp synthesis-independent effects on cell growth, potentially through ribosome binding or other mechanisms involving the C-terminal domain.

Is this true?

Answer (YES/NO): YES